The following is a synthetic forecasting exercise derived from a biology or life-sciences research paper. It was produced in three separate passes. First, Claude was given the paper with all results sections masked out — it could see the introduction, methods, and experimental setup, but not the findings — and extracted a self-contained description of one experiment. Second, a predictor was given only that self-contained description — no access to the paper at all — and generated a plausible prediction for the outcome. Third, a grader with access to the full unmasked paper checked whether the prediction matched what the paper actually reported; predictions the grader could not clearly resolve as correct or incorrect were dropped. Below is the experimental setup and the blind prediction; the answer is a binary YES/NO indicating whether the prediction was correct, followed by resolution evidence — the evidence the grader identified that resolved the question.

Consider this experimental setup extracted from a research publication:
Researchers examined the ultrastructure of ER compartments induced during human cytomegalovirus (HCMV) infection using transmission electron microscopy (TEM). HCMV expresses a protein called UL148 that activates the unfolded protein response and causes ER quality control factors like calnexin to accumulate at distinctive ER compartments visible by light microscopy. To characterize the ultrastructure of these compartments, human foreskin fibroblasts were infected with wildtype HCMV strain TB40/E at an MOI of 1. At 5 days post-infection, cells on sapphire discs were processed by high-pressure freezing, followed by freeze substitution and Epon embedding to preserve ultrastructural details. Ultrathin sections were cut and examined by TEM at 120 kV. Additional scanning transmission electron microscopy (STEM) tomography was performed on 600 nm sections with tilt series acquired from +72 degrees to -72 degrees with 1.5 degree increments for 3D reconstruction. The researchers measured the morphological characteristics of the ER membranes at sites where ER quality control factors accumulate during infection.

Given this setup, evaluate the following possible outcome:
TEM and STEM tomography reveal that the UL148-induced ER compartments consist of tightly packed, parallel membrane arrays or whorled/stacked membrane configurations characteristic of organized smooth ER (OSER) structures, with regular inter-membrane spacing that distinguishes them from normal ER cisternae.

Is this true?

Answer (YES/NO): NO